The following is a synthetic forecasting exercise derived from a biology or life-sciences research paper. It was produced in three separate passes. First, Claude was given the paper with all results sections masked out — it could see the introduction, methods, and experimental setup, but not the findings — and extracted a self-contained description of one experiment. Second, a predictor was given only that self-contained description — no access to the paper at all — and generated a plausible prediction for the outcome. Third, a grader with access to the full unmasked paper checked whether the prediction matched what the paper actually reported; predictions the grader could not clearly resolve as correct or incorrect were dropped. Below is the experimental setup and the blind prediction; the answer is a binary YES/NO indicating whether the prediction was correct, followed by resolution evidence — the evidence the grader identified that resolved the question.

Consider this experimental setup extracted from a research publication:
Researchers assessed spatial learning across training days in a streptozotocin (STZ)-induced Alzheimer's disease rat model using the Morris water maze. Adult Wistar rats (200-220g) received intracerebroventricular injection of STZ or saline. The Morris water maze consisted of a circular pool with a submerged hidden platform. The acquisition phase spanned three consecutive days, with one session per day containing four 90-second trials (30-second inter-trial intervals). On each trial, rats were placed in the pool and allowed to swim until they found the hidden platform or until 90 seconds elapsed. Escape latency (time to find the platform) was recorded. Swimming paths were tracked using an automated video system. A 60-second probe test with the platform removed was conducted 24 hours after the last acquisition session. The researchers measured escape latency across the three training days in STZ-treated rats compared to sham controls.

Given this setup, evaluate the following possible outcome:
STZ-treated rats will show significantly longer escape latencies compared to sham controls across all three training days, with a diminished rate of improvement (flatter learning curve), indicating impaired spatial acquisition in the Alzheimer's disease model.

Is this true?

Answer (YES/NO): NO